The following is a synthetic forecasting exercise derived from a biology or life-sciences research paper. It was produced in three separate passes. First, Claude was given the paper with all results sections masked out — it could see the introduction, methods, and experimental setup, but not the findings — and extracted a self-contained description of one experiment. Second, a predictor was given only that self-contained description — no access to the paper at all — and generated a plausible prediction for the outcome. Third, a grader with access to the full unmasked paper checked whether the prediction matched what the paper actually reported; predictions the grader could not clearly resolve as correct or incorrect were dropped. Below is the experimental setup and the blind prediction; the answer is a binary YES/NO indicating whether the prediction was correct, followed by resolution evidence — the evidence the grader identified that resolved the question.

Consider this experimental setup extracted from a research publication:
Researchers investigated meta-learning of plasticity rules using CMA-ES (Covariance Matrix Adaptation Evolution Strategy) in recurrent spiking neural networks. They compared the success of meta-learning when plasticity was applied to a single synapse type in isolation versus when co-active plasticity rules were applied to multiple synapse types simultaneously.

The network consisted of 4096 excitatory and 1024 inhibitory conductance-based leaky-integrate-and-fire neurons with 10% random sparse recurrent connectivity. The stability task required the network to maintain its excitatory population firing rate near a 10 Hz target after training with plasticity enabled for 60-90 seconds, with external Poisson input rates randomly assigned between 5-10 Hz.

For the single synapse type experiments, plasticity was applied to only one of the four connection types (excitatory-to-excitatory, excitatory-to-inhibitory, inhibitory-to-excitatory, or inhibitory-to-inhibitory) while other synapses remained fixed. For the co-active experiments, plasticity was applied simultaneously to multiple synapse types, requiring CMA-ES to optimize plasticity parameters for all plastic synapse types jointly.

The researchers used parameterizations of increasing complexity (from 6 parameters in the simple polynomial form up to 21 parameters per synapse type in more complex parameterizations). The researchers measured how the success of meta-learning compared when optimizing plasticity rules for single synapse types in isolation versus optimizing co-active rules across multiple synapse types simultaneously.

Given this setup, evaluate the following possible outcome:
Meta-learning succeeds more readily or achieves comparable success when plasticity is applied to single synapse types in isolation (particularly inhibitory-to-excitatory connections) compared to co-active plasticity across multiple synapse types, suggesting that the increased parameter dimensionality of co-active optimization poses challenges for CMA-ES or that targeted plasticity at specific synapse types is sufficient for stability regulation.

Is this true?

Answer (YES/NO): YES